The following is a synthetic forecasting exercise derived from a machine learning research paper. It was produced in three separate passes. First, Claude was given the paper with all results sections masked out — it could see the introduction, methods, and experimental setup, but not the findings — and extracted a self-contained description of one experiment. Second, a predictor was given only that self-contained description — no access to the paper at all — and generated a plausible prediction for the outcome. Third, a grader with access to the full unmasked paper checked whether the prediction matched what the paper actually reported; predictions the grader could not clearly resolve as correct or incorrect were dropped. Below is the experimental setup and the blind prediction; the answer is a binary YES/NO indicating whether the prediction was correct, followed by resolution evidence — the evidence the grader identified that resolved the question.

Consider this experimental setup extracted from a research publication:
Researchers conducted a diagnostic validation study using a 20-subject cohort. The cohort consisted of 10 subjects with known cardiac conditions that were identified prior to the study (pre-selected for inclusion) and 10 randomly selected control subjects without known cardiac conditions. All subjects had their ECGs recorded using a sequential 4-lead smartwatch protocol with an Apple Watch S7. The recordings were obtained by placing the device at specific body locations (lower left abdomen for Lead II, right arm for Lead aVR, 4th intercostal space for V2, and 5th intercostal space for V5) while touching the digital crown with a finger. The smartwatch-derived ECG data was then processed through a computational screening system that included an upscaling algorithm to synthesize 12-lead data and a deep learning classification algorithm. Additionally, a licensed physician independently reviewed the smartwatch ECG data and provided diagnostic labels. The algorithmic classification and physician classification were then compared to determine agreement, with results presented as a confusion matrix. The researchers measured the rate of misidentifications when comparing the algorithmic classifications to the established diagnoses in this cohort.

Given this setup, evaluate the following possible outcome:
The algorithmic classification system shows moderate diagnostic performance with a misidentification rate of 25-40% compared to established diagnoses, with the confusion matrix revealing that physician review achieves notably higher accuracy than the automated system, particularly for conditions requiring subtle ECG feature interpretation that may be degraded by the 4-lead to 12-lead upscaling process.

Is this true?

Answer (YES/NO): NO